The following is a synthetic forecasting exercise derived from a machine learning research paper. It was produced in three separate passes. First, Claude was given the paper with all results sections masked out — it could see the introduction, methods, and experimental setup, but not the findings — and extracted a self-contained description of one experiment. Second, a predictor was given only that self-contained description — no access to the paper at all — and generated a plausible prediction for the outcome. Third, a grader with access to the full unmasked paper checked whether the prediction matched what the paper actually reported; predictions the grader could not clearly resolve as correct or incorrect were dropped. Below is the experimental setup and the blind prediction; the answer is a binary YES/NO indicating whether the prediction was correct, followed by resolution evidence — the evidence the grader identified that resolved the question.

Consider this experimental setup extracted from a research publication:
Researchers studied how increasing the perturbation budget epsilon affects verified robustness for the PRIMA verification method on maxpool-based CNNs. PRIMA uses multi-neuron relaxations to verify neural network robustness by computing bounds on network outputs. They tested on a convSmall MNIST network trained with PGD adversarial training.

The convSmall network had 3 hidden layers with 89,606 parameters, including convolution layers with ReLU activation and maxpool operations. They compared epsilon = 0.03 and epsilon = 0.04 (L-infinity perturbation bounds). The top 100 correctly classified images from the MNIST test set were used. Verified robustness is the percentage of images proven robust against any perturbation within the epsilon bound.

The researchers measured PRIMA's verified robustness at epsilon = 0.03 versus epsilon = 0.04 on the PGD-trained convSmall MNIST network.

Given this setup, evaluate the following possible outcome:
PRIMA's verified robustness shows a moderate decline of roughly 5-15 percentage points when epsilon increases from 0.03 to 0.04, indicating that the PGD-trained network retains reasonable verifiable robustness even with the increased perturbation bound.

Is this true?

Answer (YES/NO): YES